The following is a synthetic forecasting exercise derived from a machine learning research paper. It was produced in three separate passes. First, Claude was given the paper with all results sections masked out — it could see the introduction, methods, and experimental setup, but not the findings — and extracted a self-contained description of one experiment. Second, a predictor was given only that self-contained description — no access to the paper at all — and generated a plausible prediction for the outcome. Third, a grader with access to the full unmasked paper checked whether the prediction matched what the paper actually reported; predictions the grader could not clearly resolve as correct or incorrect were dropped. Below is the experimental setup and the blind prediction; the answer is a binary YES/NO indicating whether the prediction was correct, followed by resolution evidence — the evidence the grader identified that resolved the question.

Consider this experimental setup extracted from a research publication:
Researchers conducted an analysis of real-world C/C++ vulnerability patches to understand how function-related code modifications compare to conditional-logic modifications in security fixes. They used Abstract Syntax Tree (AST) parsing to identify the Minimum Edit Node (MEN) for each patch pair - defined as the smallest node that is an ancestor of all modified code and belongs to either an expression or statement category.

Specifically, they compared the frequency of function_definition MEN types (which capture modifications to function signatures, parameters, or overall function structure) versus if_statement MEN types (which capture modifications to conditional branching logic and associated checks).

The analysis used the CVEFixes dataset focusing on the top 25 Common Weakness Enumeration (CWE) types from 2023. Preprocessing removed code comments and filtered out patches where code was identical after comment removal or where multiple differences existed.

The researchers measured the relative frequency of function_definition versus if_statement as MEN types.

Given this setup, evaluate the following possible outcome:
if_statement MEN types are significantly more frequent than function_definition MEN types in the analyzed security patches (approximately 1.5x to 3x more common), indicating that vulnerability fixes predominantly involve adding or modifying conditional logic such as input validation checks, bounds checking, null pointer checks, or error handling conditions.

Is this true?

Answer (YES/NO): YES